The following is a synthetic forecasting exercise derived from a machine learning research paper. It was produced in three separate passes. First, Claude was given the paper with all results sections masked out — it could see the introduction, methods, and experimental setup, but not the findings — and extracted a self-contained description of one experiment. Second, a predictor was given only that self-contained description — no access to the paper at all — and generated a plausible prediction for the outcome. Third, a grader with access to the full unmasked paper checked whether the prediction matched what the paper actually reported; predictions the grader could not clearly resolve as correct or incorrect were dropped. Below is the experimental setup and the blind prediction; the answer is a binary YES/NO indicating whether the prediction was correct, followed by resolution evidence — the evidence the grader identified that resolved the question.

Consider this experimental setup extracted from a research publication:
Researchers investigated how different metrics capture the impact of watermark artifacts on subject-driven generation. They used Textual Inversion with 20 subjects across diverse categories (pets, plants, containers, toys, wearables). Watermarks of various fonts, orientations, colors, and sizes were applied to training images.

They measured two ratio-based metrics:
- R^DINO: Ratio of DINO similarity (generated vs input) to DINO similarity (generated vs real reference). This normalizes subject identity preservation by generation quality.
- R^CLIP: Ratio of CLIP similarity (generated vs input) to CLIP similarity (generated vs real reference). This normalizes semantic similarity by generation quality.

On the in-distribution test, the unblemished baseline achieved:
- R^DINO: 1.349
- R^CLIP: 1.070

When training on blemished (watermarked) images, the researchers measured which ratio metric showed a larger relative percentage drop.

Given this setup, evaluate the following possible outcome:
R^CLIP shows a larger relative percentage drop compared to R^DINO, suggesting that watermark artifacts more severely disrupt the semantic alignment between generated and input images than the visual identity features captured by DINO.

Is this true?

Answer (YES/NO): NO